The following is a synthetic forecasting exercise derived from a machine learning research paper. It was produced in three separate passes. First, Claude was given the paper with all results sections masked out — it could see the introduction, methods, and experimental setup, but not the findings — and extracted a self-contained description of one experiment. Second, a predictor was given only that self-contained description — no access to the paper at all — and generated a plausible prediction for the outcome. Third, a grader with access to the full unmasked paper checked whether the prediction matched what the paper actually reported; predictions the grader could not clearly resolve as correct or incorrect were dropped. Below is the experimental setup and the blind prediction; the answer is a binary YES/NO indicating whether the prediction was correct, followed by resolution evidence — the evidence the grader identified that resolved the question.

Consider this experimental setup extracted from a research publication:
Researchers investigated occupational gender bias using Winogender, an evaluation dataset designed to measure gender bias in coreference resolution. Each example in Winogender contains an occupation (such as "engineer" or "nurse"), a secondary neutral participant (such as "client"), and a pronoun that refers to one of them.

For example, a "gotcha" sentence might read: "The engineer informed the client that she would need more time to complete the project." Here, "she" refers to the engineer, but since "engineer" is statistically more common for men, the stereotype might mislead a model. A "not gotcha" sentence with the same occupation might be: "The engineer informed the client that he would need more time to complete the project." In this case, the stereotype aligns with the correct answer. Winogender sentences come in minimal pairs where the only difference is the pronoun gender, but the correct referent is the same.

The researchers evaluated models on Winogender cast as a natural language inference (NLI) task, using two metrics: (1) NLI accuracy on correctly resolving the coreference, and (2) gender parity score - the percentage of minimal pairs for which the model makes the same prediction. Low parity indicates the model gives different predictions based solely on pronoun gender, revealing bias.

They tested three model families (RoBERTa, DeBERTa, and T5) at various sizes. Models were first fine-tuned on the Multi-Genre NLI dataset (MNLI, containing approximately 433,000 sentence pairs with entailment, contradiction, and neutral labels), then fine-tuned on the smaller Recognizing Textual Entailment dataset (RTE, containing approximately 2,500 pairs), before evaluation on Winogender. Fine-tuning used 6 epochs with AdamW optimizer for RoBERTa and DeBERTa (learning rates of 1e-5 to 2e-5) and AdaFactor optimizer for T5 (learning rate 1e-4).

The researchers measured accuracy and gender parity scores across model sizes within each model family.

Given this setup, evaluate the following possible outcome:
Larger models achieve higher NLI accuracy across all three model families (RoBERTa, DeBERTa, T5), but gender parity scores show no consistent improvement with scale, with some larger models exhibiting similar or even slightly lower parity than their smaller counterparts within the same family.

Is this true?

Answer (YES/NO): NO